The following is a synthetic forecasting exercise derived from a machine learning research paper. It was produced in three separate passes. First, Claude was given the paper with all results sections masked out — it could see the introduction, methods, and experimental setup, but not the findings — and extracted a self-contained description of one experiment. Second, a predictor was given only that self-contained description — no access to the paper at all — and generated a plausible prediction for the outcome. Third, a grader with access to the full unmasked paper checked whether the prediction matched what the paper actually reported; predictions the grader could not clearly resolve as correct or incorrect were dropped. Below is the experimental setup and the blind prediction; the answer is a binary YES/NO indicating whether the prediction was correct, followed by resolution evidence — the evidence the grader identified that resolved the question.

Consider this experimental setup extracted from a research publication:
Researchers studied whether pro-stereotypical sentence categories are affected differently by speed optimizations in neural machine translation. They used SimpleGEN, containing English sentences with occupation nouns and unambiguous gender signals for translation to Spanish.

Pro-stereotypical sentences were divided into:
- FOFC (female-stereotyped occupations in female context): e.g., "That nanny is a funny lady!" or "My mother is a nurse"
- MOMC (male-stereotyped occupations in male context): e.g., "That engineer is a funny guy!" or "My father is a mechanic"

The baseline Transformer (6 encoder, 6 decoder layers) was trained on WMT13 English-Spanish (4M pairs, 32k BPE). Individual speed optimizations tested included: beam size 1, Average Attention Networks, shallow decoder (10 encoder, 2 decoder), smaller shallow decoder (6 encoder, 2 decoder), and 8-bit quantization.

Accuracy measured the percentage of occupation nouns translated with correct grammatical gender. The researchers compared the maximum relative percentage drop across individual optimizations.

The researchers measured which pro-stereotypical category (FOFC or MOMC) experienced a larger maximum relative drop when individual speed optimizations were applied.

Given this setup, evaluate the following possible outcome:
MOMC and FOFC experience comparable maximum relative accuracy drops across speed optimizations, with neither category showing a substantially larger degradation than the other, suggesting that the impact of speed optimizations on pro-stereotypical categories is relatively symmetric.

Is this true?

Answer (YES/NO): NO